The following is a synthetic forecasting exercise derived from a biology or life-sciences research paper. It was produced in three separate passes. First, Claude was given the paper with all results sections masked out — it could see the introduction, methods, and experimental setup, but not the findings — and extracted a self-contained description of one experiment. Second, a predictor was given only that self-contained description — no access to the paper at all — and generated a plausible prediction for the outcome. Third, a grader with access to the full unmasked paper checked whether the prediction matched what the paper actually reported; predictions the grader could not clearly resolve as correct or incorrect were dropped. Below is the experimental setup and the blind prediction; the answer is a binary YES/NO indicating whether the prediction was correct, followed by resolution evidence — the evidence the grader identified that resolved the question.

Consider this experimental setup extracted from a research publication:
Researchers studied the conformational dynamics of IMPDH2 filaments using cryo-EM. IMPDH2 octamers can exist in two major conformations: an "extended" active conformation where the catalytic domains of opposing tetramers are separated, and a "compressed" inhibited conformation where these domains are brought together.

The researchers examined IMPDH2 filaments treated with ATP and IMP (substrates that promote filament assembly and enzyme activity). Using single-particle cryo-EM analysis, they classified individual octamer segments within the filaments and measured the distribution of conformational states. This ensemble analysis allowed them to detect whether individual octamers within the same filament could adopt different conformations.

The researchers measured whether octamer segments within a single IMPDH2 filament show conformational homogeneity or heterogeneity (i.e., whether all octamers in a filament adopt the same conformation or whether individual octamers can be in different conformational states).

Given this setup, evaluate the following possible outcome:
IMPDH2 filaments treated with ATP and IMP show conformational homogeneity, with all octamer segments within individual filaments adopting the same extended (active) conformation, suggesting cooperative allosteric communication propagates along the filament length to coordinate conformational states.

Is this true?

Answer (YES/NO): NO